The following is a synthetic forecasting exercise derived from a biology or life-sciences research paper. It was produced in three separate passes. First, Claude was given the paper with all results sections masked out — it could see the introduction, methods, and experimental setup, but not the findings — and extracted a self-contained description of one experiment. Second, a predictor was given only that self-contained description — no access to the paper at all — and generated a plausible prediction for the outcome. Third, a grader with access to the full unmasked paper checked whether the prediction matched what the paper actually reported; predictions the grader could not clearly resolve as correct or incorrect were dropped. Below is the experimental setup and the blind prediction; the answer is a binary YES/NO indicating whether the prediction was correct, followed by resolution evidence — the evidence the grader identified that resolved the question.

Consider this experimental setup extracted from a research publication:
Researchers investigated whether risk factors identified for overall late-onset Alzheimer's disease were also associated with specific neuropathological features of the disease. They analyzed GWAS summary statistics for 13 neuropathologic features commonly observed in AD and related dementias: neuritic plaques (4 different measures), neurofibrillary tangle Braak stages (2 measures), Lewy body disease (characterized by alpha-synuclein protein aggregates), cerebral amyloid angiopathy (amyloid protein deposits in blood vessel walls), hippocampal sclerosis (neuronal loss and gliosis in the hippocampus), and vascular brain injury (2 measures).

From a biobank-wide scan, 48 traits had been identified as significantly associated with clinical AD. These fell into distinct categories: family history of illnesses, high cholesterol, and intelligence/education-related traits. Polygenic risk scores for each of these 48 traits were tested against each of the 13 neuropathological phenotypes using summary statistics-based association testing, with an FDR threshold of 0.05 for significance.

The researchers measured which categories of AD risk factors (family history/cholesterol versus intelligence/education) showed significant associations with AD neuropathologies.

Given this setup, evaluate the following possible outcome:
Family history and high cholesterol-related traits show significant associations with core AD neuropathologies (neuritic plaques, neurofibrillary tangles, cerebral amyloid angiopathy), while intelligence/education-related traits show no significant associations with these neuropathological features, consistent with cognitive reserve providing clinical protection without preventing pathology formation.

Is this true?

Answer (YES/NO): NO